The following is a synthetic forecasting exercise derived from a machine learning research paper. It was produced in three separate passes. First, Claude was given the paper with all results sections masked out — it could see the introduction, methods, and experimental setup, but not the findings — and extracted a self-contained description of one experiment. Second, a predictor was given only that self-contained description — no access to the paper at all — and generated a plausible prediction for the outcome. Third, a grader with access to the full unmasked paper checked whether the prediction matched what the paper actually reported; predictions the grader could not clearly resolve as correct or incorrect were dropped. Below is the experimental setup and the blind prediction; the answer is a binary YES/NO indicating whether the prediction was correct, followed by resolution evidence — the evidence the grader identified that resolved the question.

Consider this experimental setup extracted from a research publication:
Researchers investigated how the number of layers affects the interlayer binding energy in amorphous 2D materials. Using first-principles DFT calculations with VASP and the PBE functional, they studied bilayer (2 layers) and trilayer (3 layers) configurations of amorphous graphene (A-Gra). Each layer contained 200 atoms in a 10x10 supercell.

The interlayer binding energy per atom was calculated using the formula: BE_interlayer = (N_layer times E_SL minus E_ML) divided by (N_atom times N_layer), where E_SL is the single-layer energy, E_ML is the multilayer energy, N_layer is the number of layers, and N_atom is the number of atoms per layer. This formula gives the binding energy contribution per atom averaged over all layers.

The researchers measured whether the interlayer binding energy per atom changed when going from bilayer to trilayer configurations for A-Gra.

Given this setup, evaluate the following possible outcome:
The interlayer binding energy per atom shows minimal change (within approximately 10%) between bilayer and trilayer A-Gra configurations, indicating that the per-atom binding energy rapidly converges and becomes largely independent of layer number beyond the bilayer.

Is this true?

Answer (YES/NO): YES